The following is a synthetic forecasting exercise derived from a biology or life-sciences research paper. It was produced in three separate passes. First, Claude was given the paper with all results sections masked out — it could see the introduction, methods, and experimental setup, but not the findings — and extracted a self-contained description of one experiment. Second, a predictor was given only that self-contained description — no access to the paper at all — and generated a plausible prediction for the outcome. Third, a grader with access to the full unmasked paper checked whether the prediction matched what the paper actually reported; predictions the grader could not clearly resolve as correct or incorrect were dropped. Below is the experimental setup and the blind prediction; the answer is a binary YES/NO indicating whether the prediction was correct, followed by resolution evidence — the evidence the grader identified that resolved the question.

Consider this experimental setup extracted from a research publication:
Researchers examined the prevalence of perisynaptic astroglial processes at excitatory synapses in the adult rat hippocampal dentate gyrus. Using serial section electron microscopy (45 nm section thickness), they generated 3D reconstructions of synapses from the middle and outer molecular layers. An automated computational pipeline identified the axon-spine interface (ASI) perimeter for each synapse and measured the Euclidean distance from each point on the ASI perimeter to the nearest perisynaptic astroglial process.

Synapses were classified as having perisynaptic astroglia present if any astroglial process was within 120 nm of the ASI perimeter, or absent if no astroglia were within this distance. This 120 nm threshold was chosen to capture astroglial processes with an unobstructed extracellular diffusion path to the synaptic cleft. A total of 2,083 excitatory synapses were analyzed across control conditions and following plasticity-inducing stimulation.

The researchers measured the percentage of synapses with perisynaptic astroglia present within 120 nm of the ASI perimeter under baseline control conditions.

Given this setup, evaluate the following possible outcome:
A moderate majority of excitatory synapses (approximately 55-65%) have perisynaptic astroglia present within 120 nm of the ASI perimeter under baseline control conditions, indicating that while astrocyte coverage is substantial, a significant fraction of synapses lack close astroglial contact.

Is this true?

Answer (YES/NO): NO